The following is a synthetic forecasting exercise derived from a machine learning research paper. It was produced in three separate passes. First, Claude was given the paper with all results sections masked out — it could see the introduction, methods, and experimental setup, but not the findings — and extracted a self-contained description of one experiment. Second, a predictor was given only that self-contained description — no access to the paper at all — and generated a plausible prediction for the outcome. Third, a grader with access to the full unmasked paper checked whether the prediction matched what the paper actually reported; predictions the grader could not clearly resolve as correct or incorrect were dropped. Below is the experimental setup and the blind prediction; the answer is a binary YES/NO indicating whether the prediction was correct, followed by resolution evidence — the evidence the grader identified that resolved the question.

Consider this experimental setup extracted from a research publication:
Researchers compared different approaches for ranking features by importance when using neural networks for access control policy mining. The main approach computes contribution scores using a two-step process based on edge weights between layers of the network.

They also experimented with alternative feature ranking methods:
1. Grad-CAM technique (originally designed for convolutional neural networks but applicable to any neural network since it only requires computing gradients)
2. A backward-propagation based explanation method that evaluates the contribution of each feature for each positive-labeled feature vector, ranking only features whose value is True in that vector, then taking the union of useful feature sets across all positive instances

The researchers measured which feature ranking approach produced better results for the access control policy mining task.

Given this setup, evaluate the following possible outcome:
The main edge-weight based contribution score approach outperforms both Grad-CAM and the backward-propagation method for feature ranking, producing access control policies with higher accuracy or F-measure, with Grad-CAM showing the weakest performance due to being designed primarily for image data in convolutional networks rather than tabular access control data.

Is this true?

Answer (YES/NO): NO